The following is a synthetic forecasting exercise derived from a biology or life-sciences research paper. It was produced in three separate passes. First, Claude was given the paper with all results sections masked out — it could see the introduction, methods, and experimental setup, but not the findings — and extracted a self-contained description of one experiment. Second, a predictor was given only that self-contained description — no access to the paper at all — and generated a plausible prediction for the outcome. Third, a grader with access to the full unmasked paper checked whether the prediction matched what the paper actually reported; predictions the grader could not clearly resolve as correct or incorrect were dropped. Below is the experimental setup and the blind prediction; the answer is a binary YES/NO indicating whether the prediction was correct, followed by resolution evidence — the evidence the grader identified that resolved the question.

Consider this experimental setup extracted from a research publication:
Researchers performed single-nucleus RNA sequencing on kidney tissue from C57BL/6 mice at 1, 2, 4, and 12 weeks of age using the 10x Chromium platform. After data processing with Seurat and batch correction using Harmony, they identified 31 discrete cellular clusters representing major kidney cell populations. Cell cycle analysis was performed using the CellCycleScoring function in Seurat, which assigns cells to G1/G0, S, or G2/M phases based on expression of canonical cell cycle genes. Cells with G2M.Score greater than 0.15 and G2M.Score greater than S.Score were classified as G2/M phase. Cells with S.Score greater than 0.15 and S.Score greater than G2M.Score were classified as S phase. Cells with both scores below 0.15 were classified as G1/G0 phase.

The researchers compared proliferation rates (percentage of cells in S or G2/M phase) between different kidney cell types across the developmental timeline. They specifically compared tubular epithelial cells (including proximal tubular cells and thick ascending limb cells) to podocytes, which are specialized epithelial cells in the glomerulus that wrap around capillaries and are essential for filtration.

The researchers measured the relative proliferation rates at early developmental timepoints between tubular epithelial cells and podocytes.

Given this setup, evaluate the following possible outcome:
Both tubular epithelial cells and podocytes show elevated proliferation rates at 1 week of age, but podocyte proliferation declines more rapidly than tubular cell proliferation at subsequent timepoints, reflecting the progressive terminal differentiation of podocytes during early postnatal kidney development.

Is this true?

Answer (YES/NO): NO